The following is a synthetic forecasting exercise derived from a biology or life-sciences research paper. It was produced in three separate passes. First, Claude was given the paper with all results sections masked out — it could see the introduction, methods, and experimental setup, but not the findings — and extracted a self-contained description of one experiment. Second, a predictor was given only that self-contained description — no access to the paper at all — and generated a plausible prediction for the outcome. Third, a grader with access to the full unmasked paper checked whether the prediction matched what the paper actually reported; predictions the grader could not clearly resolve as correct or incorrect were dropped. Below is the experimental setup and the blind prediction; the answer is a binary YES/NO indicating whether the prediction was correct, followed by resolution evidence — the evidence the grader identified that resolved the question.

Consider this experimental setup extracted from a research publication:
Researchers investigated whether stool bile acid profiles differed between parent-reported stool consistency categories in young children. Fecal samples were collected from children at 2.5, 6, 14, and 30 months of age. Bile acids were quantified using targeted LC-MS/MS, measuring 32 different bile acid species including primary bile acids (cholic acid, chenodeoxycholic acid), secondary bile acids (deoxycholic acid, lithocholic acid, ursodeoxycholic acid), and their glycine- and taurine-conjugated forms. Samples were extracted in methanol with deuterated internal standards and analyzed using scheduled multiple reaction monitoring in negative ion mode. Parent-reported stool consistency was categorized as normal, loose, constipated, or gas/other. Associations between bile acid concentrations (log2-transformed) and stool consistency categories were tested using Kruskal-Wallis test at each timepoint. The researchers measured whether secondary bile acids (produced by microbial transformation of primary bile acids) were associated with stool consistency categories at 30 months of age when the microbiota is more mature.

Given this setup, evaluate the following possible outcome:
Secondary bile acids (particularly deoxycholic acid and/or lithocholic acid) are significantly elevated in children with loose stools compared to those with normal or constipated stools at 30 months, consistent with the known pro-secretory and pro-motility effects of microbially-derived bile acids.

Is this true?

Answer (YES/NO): NO